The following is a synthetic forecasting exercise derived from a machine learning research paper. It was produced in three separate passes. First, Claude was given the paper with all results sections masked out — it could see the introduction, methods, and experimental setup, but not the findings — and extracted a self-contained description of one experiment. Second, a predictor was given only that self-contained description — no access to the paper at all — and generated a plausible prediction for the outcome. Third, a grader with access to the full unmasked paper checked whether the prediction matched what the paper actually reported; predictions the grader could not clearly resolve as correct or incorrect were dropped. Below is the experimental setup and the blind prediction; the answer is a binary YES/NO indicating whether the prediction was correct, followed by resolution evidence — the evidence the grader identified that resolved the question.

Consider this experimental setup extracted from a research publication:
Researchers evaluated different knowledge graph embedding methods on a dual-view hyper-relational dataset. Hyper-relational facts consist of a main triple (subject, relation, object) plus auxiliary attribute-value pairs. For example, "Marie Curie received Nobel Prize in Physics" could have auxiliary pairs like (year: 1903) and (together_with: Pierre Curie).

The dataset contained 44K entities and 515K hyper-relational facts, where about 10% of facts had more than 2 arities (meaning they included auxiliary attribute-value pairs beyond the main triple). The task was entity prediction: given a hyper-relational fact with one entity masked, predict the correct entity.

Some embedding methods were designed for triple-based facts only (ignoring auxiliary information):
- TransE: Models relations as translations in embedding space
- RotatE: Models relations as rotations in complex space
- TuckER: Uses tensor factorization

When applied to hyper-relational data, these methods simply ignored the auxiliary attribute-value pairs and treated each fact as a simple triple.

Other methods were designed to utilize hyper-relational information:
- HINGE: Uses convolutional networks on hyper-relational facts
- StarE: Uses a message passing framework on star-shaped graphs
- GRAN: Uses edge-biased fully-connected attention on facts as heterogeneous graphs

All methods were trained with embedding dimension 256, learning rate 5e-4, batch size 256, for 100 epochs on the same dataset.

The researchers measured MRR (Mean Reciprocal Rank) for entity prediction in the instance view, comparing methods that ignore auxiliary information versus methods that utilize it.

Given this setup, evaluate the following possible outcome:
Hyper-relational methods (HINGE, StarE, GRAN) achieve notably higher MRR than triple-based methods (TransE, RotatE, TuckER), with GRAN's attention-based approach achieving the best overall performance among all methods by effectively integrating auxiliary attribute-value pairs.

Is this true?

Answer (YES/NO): NO